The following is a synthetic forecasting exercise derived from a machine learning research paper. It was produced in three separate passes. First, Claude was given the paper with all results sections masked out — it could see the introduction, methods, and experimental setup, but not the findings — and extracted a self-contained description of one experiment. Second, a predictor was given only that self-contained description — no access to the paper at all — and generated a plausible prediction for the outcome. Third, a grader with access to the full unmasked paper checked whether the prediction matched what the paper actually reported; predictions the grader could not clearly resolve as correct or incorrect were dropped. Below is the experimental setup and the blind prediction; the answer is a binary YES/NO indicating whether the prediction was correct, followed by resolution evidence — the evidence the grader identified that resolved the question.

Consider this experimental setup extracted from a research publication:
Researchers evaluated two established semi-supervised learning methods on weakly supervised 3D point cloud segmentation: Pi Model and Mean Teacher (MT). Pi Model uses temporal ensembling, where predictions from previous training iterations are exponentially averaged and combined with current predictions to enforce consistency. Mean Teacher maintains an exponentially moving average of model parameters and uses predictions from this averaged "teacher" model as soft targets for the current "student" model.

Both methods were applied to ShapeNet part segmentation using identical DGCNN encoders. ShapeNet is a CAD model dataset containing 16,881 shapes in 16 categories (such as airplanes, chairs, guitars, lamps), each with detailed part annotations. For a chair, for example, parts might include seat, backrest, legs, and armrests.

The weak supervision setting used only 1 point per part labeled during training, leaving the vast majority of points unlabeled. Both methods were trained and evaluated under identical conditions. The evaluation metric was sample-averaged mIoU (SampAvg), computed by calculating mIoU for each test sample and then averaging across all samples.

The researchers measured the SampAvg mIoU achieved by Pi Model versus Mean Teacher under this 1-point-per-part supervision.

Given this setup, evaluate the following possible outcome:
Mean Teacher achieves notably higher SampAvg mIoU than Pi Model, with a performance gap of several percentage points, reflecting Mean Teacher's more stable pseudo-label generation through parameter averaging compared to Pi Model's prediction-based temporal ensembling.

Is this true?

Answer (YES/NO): NO